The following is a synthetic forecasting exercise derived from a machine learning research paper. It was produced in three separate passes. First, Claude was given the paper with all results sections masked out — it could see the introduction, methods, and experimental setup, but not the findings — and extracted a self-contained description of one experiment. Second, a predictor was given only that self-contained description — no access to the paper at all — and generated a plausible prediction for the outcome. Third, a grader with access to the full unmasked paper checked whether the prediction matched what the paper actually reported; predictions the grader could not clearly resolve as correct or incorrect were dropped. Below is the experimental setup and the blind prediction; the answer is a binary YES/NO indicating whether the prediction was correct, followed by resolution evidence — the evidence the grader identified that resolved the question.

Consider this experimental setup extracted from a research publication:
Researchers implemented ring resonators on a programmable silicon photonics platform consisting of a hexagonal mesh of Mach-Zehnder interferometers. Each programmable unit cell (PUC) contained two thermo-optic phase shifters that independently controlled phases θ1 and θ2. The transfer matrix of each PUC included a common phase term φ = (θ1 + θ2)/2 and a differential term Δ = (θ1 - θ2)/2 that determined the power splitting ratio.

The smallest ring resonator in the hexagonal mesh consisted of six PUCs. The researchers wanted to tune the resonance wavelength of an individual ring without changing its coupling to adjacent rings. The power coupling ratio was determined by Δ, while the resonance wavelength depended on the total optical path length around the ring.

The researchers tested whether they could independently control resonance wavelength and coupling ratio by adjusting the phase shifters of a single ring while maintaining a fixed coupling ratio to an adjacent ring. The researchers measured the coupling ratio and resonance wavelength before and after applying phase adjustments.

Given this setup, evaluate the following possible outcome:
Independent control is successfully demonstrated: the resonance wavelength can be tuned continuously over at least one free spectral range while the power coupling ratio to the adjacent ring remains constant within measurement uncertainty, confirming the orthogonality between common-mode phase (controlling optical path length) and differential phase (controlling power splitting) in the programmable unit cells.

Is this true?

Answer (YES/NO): NO